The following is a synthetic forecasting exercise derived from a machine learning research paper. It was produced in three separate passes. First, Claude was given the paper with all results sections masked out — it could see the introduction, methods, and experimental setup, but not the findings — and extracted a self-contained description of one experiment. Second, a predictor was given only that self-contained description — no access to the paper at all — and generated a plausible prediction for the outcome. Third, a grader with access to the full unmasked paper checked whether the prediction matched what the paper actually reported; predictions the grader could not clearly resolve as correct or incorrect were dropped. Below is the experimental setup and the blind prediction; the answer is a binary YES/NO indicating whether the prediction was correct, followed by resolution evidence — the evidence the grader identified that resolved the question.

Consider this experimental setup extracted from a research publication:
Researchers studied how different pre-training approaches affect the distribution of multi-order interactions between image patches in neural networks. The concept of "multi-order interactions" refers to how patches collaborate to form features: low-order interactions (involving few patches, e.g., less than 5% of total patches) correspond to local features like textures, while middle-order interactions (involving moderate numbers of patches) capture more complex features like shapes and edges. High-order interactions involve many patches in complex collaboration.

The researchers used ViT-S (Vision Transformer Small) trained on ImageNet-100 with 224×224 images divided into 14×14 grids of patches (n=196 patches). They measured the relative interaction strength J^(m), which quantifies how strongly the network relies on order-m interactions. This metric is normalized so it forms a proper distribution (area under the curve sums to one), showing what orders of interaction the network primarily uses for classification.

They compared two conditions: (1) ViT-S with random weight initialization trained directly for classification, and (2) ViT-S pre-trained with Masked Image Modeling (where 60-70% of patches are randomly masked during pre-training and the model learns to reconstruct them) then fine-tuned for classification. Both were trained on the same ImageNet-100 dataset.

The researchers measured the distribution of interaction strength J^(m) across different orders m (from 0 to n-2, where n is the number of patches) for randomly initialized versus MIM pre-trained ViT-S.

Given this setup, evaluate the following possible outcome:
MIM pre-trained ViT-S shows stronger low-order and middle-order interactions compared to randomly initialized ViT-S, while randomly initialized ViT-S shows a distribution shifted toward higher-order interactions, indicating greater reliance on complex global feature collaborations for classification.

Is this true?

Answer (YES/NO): NO